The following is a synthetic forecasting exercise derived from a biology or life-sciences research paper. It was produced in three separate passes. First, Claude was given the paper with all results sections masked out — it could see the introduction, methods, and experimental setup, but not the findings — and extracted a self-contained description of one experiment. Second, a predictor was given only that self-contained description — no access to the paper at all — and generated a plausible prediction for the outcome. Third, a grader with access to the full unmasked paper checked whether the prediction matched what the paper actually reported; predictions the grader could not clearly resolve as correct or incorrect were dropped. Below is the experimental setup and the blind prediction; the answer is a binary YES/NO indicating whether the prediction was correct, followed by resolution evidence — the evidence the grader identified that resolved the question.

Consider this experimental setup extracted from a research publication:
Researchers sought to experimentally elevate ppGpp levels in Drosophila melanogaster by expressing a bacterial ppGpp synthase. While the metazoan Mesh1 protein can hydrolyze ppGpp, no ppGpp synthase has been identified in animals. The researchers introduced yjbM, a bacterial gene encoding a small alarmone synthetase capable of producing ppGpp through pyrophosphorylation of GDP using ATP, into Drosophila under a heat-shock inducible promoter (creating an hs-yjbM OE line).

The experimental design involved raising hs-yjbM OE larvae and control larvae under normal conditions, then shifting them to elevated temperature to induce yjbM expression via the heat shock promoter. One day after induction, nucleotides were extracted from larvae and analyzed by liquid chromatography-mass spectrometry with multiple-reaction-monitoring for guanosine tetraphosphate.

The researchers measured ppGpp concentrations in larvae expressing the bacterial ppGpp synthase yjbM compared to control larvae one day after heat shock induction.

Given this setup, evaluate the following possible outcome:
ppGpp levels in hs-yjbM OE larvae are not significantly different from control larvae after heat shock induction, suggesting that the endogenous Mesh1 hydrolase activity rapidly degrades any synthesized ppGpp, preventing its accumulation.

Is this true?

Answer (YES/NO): NO